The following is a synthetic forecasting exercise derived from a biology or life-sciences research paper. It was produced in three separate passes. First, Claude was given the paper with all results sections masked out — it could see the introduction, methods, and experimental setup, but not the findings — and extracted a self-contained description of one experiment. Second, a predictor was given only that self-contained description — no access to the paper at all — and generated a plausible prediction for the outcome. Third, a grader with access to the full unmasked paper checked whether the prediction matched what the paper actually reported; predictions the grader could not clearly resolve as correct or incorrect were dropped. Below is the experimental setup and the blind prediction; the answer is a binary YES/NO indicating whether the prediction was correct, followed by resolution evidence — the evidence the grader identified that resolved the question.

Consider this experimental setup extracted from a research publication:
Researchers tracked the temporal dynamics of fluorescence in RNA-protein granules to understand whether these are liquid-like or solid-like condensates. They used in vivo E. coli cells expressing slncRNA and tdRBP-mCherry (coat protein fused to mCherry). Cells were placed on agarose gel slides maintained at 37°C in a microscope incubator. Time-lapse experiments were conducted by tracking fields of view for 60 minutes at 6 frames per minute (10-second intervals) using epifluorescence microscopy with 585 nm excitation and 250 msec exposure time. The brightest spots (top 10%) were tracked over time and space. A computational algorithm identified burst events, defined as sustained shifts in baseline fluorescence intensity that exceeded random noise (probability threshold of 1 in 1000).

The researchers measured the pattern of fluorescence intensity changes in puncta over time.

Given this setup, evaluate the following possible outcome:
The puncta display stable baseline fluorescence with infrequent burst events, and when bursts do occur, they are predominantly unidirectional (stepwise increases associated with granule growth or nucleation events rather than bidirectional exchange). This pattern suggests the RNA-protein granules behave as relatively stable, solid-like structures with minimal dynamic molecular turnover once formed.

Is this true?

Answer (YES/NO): NO